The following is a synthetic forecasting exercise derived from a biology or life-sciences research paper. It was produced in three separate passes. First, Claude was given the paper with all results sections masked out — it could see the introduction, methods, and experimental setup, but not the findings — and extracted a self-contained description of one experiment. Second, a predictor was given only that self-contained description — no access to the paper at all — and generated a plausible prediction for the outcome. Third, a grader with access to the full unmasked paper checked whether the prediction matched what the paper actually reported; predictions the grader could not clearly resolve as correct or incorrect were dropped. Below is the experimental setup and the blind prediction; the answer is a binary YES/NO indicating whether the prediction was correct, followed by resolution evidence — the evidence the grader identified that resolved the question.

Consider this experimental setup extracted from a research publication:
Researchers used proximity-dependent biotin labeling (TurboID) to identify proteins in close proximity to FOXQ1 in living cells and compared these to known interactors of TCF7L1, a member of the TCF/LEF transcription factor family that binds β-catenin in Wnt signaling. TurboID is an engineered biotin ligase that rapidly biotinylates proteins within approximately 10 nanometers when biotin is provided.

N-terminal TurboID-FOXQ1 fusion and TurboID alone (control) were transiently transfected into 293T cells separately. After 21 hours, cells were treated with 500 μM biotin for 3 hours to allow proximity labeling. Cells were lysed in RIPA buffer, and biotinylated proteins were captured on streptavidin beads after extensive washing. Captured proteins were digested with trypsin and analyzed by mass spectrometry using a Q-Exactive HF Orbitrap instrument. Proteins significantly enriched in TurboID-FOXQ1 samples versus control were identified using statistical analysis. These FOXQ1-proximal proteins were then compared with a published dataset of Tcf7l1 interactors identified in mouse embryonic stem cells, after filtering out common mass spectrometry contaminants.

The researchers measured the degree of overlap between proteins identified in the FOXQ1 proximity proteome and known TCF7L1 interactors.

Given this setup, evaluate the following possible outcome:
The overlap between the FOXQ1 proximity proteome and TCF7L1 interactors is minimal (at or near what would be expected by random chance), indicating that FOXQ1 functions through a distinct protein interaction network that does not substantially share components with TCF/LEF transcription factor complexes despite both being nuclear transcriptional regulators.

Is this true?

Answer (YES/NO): NO